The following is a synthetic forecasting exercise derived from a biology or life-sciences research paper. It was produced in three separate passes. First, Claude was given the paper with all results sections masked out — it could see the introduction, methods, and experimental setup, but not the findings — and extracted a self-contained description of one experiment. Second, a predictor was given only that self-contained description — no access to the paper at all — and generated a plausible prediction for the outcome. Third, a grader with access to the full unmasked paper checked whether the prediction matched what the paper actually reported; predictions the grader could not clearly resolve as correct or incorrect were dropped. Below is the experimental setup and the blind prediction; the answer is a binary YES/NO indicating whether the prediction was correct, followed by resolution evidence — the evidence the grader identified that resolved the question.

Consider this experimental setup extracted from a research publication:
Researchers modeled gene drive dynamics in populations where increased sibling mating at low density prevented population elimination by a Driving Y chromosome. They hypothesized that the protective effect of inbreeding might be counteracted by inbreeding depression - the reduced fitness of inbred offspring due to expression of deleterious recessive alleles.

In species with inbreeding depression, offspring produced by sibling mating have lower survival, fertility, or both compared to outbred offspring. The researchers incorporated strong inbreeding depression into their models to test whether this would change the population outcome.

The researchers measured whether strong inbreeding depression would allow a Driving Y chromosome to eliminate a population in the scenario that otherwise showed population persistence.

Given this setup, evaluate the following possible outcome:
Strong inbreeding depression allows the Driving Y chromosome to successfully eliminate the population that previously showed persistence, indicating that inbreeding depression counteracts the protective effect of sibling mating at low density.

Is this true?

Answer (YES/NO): YES